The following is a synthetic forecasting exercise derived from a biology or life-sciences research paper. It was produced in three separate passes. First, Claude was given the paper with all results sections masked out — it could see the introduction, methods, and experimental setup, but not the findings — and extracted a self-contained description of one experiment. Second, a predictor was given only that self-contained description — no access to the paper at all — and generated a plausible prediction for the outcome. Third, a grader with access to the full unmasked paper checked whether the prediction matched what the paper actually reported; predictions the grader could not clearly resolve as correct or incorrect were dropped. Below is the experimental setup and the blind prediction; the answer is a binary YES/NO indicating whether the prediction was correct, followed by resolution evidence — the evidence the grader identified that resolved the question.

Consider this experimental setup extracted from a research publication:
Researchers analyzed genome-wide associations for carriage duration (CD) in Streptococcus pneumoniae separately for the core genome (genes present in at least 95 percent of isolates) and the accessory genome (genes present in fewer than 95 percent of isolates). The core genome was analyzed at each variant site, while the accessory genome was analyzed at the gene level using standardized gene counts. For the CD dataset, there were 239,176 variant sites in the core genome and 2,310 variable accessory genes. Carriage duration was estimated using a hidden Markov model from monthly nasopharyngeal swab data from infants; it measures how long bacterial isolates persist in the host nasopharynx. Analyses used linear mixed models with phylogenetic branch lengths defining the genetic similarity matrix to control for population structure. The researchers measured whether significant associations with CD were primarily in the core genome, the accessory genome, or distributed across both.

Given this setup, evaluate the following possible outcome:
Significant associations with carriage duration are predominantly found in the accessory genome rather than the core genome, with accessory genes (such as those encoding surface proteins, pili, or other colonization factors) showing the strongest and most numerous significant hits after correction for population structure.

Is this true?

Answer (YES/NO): NO